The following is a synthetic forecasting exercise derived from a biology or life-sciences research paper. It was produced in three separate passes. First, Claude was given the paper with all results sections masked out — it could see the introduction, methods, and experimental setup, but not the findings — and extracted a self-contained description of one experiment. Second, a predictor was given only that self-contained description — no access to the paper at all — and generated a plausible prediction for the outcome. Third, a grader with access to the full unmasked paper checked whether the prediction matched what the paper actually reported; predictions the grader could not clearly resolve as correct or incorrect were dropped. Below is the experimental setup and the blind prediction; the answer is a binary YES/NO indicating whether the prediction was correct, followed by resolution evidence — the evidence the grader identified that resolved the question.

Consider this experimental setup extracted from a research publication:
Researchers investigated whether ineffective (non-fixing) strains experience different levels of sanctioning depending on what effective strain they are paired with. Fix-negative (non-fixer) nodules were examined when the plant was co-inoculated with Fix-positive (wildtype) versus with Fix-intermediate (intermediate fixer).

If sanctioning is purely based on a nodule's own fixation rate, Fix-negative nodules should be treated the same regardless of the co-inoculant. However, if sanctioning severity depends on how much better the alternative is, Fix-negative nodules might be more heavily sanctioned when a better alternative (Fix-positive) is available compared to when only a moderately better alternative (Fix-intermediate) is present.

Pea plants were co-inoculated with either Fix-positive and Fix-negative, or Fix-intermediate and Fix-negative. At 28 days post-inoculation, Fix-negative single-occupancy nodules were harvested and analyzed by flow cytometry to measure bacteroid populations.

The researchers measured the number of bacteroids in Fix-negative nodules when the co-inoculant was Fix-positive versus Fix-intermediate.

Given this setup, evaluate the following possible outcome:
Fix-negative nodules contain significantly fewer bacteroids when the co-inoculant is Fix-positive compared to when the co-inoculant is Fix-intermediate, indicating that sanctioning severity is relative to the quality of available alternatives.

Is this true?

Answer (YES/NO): NO